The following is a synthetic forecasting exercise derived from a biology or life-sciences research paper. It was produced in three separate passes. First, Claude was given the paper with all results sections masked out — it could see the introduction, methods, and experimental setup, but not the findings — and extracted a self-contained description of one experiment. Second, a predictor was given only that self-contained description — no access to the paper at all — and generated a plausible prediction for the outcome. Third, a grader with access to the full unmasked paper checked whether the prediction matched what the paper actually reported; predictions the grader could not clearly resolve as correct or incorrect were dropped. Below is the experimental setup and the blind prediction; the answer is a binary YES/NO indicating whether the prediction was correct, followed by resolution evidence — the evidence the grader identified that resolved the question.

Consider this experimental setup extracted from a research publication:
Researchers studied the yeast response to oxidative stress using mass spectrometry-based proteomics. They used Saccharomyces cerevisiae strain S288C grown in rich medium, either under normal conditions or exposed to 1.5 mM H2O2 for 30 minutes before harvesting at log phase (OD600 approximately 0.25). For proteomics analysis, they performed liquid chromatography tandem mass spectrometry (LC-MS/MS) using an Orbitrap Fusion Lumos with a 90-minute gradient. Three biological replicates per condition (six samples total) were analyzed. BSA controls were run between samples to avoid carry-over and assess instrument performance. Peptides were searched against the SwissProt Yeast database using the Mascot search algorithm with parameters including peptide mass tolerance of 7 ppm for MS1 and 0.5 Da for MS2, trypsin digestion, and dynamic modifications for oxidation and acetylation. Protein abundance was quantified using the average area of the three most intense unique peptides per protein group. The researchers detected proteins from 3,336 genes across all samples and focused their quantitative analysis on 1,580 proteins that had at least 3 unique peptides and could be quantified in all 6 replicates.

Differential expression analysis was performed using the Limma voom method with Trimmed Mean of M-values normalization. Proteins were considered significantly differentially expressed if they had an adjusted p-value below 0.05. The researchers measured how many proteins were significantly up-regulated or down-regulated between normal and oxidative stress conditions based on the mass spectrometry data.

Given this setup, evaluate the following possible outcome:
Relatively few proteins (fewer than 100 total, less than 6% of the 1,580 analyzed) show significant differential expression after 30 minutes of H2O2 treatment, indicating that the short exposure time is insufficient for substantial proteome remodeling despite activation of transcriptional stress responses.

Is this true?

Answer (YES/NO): NO